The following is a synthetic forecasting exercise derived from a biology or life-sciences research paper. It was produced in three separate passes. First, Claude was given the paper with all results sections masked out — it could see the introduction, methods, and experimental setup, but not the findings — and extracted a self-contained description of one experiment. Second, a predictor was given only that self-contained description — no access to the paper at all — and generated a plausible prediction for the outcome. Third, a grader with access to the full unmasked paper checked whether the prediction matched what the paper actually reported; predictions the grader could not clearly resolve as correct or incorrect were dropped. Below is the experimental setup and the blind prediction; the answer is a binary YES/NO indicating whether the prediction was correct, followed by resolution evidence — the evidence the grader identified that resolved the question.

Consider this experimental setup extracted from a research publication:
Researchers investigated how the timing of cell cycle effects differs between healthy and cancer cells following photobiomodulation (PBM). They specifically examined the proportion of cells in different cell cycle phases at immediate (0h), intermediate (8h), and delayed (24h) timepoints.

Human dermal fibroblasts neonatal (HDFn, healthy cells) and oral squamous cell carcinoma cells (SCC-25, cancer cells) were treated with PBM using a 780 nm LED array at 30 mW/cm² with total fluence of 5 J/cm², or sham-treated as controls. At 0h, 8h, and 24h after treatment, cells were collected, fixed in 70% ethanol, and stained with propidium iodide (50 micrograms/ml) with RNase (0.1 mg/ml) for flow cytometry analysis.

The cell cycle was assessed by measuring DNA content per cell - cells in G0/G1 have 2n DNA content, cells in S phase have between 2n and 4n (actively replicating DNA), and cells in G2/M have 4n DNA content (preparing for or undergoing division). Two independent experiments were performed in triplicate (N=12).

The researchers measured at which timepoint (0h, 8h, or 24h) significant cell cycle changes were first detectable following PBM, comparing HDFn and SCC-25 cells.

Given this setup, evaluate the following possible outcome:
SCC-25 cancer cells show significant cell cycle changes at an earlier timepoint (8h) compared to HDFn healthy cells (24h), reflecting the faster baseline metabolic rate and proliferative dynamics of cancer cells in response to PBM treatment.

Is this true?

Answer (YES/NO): NO